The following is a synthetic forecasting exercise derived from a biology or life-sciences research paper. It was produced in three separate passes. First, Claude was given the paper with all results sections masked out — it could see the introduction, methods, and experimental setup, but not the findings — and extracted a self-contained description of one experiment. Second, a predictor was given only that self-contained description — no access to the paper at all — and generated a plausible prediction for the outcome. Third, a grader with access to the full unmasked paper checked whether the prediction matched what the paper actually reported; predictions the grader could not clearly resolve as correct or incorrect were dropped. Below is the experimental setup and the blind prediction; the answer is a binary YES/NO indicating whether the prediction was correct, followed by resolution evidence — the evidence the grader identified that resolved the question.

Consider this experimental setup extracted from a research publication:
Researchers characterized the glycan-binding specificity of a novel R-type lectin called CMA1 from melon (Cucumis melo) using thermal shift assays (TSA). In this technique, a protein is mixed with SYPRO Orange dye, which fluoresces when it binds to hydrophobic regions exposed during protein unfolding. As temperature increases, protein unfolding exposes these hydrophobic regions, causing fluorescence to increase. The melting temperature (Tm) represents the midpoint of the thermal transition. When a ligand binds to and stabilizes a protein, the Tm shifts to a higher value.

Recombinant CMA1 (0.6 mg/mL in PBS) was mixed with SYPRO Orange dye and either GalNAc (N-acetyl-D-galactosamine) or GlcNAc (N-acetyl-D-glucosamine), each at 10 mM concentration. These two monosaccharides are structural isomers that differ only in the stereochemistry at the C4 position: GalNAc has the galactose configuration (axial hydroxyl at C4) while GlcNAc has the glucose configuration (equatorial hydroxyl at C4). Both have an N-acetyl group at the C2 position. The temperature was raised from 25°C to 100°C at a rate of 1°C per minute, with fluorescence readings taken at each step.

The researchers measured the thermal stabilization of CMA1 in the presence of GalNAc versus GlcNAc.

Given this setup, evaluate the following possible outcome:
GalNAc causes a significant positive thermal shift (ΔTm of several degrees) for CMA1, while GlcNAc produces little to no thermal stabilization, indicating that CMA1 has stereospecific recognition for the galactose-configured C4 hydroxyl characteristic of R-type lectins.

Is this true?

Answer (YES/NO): YES